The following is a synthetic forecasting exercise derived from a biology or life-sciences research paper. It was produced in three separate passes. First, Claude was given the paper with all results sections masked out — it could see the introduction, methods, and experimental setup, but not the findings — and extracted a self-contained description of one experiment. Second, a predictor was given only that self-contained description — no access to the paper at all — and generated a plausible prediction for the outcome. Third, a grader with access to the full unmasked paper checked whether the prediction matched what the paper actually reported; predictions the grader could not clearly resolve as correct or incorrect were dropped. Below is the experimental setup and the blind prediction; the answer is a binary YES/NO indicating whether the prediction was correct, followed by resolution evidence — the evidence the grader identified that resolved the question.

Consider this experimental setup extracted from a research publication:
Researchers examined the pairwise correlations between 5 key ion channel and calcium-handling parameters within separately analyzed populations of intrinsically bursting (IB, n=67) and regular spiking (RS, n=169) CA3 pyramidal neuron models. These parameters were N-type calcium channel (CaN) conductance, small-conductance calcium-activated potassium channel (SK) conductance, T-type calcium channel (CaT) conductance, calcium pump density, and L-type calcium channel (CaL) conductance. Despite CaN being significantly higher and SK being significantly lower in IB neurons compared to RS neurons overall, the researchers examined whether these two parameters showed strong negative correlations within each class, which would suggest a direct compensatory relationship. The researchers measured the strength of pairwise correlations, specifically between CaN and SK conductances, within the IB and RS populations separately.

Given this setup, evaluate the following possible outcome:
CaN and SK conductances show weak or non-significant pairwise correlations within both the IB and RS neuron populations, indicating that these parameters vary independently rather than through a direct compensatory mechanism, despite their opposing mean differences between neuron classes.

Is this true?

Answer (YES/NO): YES